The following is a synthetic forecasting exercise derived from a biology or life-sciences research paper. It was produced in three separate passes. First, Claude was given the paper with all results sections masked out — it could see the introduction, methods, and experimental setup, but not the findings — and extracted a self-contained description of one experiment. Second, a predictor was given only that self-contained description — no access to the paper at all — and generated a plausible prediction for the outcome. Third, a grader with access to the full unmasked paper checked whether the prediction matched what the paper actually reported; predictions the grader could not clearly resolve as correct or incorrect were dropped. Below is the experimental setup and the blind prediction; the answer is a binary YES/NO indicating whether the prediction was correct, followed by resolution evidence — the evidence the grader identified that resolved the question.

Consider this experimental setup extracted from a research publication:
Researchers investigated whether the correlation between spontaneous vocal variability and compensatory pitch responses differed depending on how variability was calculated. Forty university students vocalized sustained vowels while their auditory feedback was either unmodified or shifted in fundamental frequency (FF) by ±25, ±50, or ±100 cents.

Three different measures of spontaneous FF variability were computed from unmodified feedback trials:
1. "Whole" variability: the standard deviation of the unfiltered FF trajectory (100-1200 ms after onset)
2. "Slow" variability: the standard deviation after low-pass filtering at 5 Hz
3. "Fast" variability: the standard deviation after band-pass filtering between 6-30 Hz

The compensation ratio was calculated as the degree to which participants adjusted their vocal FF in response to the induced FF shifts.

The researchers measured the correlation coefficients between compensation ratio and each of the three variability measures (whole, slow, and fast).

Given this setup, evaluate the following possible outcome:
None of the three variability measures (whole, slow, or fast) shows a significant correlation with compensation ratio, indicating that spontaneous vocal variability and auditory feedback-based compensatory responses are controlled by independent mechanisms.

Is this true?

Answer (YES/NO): NO